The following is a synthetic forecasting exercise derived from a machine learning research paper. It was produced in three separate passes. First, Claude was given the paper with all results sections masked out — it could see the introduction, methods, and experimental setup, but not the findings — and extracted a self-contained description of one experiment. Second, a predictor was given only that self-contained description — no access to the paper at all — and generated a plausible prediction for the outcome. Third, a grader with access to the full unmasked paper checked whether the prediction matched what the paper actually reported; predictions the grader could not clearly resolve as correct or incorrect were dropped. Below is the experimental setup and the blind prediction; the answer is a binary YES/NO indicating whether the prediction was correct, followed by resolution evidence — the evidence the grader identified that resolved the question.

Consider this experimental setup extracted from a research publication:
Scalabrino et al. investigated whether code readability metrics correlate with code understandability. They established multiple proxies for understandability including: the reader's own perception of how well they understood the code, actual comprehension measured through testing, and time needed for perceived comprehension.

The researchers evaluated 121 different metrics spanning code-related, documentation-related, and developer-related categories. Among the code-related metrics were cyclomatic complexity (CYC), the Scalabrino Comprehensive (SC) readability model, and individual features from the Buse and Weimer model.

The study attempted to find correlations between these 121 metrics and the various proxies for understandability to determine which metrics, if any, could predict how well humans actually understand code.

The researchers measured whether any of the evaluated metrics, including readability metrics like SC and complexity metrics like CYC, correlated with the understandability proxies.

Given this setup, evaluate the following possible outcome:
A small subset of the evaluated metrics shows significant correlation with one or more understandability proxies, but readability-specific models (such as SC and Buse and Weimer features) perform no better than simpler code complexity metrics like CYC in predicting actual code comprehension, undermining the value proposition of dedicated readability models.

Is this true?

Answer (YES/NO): NO